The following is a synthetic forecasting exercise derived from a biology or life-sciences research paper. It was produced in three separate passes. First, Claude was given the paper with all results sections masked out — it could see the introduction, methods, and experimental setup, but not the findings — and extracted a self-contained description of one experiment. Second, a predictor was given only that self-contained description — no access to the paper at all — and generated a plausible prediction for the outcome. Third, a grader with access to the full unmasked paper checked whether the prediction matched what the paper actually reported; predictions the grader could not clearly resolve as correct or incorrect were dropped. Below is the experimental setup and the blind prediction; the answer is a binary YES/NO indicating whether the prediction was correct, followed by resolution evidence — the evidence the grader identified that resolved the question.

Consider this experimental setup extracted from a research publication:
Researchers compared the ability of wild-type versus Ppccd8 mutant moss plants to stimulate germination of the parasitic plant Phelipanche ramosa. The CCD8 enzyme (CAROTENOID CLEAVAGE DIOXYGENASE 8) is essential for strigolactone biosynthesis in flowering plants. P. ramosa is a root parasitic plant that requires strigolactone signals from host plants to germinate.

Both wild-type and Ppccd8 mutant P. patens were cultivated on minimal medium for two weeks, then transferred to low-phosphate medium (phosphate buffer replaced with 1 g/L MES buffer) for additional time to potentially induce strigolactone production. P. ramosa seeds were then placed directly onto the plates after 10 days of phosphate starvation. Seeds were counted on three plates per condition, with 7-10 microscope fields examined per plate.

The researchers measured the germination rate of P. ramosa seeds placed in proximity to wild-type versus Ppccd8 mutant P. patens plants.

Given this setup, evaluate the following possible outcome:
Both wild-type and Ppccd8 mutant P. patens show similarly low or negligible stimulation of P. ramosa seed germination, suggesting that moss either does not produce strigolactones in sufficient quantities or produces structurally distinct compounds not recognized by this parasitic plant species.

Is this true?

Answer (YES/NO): NO